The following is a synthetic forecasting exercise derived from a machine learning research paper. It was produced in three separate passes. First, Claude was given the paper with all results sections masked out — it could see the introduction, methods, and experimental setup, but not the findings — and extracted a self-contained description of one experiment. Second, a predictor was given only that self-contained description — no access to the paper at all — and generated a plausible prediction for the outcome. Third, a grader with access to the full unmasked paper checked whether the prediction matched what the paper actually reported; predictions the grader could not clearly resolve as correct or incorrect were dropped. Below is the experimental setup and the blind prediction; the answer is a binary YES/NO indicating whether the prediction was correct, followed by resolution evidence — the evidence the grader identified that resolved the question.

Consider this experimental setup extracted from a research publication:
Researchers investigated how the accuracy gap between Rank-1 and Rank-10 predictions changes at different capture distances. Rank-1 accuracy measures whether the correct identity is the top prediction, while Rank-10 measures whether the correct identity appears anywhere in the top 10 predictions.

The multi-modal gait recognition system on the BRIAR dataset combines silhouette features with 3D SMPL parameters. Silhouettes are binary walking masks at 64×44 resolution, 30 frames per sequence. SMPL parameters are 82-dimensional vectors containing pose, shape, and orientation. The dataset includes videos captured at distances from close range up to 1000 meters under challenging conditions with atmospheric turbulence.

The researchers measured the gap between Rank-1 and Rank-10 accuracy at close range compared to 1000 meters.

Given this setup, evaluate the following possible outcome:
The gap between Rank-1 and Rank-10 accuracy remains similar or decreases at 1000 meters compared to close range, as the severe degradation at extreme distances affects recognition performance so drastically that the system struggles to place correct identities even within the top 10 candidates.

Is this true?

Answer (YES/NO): NO